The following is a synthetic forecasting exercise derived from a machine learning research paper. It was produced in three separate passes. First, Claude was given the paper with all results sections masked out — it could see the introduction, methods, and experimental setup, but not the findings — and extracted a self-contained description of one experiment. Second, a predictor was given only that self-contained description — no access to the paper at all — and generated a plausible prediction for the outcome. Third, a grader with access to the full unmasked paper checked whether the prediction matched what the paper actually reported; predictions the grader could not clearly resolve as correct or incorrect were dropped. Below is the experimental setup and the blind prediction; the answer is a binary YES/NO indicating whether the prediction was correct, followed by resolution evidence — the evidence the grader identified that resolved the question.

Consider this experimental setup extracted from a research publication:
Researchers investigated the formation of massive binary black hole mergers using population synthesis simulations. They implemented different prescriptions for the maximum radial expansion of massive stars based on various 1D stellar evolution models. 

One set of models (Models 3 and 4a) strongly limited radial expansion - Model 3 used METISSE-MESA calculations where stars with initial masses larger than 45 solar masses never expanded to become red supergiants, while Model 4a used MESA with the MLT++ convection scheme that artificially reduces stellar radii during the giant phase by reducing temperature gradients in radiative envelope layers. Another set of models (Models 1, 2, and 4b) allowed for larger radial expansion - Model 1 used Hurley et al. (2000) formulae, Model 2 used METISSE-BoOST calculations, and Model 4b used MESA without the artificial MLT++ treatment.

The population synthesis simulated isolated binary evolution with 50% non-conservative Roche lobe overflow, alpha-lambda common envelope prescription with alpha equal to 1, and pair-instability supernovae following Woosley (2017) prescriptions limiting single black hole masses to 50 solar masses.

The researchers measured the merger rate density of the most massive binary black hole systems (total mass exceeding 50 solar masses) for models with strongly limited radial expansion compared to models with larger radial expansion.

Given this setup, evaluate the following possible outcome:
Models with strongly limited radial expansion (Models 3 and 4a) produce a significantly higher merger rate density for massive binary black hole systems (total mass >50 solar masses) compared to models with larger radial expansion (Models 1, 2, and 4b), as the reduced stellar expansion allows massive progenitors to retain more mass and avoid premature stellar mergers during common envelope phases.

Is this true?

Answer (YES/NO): NO